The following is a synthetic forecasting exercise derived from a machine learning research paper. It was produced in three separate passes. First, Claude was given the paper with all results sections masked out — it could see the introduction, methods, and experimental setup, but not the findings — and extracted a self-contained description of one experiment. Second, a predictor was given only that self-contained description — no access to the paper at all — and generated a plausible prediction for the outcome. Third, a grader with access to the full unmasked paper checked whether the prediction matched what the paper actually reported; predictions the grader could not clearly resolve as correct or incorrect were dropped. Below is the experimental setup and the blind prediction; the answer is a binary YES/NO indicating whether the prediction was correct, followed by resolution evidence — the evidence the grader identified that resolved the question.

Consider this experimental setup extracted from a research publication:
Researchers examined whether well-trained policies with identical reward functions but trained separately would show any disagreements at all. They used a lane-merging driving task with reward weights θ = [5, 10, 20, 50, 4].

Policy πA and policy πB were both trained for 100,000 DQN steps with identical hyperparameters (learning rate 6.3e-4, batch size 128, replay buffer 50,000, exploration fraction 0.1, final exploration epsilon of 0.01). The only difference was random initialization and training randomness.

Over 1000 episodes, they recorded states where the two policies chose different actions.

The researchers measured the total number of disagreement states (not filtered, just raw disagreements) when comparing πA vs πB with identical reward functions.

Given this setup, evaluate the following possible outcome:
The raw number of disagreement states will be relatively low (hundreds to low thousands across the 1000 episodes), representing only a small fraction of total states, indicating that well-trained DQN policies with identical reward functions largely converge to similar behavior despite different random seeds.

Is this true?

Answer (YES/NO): NO